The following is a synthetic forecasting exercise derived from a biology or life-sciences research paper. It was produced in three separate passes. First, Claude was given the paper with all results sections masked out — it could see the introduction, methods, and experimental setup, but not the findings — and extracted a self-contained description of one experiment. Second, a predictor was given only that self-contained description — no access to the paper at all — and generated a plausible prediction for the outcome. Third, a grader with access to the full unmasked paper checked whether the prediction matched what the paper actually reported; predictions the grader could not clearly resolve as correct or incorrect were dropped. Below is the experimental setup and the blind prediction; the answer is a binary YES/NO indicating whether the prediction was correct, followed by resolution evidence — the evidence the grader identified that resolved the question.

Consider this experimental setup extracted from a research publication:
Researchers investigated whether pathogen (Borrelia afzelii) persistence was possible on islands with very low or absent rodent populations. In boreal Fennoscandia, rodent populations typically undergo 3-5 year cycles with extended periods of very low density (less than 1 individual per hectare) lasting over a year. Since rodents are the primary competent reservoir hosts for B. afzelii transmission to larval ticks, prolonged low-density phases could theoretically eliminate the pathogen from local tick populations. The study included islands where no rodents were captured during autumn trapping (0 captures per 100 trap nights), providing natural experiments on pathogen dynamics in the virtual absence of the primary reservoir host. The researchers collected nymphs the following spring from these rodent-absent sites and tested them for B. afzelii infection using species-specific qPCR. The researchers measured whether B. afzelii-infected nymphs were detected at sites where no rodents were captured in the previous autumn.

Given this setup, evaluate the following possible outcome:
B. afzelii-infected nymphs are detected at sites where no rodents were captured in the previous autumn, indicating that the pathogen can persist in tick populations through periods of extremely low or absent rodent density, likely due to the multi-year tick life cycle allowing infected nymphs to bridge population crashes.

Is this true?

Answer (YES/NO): YES